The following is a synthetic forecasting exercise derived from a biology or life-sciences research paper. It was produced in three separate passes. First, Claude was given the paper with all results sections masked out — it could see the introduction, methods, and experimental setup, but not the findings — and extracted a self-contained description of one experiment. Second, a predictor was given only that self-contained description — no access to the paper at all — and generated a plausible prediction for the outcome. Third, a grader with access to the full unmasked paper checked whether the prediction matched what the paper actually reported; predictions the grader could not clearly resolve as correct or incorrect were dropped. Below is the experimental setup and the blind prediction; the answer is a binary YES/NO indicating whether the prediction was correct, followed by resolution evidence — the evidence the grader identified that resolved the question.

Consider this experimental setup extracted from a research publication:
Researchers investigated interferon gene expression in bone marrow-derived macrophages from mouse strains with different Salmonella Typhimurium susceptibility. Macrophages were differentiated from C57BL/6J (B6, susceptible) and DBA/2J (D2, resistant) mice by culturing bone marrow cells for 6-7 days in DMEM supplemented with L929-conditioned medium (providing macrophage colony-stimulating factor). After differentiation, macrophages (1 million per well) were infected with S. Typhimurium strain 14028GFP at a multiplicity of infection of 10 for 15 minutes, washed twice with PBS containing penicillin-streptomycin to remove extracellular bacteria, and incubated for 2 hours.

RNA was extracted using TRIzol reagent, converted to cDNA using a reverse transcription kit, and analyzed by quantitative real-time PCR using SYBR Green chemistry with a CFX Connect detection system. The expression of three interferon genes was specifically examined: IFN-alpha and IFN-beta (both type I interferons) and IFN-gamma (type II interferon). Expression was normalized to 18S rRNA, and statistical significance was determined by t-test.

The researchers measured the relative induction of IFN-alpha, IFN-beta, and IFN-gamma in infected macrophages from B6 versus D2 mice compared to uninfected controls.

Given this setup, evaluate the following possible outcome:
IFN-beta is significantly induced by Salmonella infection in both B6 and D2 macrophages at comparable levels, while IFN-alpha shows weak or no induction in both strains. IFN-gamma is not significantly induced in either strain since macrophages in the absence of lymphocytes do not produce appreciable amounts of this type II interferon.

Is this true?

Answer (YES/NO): NO